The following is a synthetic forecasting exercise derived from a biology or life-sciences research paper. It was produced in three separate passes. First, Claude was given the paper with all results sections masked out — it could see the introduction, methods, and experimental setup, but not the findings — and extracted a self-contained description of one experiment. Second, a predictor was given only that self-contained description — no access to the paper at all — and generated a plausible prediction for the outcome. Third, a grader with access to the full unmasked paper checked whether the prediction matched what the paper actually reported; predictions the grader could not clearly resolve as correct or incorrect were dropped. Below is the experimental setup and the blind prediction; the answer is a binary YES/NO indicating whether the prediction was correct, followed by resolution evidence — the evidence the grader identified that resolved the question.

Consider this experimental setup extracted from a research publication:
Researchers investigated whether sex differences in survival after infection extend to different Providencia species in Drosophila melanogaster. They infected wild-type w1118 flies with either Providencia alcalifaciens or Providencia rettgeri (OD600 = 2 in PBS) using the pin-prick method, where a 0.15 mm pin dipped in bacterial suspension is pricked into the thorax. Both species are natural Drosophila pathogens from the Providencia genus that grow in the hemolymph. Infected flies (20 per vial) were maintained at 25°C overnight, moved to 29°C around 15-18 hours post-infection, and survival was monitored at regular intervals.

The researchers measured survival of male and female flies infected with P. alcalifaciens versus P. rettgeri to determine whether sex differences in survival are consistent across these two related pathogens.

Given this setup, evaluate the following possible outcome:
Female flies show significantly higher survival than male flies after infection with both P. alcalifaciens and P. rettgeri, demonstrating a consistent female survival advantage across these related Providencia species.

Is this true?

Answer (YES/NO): NO